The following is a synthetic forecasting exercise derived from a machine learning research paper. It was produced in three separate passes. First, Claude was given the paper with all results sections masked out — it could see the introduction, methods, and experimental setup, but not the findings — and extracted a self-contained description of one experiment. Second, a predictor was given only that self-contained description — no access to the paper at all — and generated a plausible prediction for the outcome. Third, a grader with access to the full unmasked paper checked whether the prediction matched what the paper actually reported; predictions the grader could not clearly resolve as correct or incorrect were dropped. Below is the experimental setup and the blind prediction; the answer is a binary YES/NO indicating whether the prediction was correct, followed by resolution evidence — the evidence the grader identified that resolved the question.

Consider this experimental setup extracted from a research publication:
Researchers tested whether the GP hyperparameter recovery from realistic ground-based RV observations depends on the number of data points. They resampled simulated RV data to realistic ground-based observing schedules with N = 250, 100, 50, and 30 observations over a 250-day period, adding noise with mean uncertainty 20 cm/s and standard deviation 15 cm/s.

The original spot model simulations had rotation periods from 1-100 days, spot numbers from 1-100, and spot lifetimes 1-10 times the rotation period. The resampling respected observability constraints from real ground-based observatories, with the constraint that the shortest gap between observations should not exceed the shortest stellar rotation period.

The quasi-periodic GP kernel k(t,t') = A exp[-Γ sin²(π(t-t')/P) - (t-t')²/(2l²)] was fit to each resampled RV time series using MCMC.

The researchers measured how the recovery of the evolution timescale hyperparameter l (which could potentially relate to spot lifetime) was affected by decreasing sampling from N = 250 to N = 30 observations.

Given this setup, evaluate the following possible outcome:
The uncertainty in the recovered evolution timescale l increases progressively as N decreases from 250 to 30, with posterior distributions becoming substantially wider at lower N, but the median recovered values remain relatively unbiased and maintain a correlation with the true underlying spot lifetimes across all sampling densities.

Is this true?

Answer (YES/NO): NO